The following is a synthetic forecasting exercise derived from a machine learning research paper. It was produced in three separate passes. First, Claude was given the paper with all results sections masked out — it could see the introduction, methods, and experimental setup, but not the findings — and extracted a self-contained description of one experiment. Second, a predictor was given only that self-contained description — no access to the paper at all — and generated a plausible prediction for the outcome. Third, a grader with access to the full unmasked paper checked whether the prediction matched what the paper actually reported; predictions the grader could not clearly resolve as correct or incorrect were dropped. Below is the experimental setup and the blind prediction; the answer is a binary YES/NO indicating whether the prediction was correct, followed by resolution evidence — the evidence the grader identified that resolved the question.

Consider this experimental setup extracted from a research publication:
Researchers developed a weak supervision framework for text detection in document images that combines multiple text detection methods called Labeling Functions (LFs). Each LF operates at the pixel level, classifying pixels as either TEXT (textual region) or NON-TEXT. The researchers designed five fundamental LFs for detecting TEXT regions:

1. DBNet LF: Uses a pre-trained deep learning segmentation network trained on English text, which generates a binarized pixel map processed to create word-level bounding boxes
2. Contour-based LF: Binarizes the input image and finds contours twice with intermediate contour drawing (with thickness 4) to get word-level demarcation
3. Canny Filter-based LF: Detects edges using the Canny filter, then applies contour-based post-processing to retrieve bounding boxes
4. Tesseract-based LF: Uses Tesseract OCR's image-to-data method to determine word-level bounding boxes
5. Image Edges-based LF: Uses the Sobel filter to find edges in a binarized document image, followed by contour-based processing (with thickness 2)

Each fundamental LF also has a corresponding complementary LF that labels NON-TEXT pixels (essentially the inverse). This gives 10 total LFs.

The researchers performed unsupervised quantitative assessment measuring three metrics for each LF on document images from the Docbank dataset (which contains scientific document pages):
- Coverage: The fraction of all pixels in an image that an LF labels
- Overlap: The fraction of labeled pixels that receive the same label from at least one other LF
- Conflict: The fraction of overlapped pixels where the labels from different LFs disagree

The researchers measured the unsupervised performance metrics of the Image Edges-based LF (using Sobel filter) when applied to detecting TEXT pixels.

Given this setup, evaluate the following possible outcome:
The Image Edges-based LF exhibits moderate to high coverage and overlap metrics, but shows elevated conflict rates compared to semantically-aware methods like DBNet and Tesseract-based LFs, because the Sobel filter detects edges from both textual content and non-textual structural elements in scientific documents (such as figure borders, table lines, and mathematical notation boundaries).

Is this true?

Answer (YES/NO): NO